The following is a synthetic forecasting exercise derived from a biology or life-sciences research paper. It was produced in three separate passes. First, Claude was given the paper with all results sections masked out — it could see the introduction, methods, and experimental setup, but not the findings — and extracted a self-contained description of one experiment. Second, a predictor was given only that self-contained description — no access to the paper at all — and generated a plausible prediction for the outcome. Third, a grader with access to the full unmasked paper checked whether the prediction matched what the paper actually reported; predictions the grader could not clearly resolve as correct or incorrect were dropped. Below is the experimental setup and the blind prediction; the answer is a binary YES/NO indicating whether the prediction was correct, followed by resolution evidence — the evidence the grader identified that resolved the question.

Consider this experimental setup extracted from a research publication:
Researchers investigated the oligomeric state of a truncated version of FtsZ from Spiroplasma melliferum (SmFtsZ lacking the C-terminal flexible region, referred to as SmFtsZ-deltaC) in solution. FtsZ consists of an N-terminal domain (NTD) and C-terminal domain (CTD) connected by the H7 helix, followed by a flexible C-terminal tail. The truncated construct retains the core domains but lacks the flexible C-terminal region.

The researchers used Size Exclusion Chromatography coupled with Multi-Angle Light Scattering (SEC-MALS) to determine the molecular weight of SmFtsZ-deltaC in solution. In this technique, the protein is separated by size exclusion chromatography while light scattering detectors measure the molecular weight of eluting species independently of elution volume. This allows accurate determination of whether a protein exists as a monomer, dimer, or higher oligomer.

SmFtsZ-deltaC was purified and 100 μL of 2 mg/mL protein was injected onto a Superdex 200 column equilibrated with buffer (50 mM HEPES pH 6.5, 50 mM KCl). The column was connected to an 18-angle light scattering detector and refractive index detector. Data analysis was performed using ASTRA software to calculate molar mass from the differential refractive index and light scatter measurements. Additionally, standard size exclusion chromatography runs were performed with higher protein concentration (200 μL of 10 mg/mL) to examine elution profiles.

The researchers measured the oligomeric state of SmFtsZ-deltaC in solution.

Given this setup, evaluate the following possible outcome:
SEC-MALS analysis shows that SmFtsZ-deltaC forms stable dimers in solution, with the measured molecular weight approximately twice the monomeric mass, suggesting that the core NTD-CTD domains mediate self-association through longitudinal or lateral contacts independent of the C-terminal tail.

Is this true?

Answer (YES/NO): NO